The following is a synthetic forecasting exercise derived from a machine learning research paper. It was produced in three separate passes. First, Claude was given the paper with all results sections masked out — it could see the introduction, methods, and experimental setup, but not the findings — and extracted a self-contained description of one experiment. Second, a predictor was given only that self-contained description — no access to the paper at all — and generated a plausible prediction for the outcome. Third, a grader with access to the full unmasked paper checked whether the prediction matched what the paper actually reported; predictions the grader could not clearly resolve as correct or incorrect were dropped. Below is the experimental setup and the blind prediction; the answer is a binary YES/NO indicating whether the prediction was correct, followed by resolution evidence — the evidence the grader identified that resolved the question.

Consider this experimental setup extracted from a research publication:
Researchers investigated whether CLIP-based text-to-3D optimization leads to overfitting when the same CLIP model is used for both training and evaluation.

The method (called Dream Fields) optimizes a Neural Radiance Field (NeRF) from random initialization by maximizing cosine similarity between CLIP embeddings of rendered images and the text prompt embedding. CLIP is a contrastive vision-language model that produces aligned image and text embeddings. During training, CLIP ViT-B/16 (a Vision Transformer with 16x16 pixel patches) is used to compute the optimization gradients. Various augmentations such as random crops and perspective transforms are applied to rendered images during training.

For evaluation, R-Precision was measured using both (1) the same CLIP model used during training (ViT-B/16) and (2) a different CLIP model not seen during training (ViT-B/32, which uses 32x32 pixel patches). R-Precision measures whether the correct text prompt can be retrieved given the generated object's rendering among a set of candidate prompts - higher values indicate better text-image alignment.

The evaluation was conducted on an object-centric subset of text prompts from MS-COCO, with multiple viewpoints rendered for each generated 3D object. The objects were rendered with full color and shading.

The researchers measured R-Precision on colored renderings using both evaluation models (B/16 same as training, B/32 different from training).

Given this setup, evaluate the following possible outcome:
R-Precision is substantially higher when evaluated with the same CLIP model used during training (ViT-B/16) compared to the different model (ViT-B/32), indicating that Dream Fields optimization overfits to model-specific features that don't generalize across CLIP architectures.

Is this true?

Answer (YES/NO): YES